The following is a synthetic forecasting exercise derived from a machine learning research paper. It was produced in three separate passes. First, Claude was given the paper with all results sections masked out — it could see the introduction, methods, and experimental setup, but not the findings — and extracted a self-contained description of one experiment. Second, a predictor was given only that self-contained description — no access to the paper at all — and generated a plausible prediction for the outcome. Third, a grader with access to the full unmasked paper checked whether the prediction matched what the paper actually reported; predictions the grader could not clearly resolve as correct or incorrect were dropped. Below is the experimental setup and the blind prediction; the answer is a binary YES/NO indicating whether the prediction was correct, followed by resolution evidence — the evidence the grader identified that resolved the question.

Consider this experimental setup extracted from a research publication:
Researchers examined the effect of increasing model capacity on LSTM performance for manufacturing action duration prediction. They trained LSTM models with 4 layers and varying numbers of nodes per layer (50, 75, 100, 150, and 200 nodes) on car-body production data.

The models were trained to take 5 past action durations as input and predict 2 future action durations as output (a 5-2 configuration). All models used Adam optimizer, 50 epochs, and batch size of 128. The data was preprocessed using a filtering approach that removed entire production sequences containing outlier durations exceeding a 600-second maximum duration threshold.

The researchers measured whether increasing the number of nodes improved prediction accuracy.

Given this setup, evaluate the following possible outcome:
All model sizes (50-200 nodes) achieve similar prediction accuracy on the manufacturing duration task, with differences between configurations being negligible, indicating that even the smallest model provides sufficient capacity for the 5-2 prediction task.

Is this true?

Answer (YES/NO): NO